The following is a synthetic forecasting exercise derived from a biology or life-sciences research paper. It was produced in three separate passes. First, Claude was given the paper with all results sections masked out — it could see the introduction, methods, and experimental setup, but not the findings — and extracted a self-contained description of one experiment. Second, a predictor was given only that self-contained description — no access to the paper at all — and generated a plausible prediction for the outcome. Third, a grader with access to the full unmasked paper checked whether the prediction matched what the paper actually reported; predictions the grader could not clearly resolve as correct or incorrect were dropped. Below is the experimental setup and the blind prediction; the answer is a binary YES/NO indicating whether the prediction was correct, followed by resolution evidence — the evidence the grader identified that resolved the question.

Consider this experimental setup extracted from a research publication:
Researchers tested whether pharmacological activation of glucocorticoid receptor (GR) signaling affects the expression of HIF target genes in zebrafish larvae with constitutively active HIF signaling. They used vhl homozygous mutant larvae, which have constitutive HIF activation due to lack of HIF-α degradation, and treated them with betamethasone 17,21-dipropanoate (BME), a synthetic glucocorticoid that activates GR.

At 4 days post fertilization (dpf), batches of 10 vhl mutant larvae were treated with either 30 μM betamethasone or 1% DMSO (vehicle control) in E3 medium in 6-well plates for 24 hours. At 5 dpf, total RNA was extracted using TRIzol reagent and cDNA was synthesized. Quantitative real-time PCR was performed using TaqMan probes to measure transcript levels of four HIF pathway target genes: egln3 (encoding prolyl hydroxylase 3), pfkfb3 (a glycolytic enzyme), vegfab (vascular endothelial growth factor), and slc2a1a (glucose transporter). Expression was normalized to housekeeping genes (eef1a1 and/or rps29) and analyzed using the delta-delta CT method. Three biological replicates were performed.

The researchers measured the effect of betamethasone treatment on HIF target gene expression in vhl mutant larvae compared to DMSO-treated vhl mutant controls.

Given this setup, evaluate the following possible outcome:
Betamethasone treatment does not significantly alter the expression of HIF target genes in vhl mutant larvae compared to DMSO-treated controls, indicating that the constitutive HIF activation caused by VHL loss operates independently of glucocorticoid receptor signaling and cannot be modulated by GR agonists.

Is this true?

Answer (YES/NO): NO